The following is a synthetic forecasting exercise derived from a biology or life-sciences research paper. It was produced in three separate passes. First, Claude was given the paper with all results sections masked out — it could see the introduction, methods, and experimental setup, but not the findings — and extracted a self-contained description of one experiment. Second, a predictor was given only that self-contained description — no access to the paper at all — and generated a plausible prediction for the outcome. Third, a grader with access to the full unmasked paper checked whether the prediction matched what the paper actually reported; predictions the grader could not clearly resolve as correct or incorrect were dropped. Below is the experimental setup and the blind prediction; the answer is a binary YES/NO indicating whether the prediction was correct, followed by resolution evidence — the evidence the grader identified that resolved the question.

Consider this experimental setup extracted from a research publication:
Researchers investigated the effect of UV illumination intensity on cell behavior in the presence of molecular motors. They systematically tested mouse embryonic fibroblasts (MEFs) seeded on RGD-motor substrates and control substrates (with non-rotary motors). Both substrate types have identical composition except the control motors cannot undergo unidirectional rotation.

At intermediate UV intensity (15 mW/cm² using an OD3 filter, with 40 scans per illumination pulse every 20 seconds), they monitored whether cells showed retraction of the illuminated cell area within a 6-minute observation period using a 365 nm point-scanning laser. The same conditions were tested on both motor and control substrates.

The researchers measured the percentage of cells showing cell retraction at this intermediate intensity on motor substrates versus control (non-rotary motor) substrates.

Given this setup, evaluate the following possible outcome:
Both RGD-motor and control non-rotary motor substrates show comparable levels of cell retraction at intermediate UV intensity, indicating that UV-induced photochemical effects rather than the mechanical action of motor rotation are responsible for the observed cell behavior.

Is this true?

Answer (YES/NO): NO